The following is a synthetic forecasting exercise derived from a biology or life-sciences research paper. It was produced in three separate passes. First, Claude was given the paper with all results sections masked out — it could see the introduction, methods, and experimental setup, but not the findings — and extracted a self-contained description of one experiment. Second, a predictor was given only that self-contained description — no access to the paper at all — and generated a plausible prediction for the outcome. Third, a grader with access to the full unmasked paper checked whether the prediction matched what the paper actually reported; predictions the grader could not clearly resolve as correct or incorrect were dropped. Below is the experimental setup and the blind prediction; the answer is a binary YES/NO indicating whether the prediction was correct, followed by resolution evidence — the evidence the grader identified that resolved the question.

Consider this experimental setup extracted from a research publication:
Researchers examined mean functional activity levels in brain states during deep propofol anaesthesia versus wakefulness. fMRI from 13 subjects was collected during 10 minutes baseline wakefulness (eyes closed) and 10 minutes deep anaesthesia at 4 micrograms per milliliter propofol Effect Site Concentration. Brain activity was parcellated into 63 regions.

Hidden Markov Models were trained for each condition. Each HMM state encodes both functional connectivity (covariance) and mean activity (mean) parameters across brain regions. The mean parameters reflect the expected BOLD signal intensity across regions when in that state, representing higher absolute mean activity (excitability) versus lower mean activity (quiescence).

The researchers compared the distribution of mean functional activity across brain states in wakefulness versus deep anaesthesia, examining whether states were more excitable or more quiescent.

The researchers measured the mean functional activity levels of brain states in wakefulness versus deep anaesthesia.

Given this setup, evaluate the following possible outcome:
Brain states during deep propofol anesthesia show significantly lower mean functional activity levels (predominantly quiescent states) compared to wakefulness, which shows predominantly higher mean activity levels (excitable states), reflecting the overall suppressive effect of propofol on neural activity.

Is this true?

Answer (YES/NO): YES